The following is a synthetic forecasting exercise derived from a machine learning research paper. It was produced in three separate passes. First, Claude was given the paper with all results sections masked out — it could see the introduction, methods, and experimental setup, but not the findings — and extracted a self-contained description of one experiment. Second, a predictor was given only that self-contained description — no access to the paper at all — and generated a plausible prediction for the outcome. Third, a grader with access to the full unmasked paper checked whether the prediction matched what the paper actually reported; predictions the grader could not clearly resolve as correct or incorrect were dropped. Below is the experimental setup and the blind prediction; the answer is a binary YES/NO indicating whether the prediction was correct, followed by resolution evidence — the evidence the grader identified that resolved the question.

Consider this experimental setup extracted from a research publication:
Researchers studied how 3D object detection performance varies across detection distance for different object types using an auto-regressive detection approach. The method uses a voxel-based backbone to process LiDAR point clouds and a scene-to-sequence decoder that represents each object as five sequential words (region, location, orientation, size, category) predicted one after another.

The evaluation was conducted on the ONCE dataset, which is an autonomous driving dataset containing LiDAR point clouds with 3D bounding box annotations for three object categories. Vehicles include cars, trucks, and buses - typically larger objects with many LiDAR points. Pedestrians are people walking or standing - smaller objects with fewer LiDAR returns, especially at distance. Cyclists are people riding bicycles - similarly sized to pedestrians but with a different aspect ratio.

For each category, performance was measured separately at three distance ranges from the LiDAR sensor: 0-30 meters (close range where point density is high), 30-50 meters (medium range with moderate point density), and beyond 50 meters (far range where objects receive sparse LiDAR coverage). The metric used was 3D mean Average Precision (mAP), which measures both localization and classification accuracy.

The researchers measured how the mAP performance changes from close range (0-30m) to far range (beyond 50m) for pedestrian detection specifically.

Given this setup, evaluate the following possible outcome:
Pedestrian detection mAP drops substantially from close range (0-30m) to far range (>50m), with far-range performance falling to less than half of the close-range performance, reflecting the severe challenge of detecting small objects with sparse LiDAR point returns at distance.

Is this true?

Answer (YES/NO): YES